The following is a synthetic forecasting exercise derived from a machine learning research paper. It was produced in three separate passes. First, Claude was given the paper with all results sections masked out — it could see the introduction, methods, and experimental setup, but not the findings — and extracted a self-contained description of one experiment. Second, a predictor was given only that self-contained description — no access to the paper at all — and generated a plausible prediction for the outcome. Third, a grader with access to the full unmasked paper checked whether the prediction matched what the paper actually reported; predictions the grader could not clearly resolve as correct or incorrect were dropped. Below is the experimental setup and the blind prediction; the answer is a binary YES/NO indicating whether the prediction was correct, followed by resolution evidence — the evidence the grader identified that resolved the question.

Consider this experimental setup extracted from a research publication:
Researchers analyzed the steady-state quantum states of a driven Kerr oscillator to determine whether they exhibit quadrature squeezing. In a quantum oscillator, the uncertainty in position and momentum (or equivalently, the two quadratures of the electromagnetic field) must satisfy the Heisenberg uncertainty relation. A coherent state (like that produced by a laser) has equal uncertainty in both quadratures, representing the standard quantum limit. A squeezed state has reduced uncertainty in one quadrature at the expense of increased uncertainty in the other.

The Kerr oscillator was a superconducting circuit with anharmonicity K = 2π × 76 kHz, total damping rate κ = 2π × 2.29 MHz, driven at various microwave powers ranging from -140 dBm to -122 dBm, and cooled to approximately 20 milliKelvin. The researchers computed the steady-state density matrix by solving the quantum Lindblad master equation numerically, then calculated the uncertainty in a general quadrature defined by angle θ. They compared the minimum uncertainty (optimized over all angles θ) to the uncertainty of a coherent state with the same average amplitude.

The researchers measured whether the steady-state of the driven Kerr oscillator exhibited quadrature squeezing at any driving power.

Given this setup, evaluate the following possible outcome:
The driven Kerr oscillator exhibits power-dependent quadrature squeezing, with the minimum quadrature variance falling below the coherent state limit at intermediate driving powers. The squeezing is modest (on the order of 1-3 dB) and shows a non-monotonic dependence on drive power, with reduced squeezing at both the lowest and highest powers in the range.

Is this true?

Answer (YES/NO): YES